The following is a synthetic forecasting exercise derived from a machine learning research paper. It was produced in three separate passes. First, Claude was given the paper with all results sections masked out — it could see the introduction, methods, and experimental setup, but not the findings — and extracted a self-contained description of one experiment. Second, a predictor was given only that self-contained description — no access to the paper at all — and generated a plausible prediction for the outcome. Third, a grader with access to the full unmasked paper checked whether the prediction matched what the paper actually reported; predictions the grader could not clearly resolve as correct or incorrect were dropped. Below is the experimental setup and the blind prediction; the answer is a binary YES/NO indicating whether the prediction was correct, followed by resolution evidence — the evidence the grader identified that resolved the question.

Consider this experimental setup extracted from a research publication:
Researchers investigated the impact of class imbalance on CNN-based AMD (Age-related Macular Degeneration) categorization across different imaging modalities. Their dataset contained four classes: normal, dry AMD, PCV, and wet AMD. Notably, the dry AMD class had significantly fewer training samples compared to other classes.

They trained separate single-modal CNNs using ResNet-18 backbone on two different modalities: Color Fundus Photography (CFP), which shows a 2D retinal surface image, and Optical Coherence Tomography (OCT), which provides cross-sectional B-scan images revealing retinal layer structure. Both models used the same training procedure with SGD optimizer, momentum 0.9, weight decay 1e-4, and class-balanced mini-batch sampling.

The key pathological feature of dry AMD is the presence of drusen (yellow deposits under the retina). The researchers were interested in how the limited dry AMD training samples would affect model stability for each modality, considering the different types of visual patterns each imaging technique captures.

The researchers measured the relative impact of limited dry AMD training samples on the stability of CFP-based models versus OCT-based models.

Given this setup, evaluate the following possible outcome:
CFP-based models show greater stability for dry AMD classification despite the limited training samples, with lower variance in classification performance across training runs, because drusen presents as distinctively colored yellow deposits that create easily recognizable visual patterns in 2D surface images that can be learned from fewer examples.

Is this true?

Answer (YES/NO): NO